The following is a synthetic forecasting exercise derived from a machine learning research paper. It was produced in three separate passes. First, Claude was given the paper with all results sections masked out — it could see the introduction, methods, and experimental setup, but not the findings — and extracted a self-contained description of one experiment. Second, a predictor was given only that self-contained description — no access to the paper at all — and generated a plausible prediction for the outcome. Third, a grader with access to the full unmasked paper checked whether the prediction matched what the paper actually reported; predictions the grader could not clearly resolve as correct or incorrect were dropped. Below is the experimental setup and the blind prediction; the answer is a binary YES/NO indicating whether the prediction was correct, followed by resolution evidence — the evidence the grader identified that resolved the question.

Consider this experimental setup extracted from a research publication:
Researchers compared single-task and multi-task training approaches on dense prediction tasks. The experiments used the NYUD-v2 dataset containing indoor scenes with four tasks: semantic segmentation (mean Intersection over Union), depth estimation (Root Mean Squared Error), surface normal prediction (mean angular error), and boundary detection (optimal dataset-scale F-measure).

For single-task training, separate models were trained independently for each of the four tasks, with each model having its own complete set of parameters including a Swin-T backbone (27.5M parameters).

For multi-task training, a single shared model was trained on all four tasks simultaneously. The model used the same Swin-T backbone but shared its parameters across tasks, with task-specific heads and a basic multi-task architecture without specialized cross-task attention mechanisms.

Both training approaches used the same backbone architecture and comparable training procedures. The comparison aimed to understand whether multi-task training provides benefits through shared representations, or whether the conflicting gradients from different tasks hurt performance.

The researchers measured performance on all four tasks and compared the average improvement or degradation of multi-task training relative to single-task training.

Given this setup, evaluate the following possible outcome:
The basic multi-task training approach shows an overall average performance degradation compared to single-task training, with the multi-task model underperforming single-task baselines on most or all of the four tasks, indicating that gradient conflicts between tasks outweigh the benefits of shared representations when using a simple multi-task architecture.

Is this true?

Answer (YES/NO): YES